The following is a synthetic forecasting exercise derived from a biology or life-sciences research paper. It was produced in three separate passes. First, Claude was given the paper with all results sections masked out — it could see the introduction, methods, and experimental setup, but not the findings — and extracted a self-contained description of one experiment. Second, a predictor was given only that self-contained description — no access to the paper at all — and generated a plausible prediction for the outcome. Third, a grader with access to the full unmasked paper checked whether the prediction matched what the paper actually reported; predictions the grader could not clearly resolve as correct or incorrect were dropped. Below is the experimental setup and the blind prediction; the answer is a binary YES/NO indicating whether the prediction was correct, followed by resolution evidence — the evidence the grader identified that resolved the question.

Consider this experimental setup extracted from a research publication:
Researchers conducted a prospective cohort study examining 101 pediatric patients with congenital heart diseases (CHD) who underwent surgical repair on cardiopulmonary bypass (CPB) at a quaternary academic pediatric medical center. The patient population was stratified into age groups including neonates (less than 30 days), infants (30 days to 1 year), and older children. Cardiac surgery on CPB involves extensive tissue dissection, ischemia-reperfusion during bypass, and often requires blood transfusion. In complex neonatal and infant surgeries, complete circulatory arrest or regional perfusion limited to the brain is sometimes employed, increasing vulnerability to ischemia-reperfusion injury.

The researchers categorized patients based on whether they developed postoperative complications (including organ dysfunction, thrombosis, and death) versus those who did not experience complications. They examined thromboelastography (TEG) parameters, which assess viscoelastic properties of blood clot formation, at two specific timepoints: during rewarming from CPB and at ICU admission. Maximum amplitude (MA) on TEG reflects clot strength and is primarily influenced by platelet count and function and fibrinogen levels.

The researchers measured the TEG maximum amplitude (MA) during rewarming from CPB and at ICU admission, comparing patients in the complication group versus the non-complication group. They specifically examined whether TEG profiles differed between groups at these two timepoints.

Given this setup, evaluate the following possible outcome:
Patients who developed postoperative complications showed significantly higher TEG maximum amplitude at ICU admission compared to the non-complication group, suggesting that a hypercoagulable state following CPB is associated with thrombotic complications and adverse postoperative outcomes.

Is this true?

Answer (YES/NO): YES